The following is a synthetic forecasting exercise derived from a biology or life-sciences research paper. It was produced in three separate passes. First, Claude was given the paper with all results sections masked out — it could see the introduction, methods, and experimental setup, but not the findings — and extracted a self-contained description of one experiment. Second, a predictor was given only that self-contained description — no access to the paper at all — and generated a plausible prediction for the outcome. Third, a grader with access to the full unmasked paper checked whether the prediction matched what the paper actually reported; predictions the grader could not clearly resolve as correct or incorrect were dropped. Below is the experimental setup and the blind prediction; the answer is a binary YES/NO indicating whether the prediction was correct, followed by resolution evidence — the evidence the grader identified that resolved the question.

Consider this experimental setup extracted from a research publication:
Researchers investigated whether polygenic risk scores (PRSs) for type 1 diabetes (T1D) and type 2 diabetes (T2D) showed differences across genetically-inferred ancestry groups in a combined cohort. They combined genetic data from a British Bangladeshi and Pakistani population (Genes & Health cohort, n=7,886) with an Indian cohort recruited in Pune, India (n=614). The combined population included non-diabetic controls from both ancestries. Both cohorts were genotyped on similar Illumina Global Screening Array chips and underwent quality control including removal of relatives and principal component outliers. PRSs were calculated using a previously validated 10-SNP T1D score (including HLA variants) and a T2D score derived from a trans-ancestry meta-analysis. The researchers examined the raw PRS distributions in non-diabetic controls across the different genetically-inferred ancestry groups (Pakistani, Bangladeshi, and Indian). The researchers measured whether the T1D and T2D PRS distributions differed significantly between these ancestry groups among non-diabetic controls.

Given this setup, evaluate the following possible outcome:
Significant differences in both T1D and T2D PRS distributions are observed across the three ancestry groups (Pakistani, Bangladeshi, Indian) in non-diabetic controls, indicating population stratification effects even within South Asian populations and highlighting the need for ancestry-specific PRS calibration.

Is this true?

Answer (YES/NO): YES